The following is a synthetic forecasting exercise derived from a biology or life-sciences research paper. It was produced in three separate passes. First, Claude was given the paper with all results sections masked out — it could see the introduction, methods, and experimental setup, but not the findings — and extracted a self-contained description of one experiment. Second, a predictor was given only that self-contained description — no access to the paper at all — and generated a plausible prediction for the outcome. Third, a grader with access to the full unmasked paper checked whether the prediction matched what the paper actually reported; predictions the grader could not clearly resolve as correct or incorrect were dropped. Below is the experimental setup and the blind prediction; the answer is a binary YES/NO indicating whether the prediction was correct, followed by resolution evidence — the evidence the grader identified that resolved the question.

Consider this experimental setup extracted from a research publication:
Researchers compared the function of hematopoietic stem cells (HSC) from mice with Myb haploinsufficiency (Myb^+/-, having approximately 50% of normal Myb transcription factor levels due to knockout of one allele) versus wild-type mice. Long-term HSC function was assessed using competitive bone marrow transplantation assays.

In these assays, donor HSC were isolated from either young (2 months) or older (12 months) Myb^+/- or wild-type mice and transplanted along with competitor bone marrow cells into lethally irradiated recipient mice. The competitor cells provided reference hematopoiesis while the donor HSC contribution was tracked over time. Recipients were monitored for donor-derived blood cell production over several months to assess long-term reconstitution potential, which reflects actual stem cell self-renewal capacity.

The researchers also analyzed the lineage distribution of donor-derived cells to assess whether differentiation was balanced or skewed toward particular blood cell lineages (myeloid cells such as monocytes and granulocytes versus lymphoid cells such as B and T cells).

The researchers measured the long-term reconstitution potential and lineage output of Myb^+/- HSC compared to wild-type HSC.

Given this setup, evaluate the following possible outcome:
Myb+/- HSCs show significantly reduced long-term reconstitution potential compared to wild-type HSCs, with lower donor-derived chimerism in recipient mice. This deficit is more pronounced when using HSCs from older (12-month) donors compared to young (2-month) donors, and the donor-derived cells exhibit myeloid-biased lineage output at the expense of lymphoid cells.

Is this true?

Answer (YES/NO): NO